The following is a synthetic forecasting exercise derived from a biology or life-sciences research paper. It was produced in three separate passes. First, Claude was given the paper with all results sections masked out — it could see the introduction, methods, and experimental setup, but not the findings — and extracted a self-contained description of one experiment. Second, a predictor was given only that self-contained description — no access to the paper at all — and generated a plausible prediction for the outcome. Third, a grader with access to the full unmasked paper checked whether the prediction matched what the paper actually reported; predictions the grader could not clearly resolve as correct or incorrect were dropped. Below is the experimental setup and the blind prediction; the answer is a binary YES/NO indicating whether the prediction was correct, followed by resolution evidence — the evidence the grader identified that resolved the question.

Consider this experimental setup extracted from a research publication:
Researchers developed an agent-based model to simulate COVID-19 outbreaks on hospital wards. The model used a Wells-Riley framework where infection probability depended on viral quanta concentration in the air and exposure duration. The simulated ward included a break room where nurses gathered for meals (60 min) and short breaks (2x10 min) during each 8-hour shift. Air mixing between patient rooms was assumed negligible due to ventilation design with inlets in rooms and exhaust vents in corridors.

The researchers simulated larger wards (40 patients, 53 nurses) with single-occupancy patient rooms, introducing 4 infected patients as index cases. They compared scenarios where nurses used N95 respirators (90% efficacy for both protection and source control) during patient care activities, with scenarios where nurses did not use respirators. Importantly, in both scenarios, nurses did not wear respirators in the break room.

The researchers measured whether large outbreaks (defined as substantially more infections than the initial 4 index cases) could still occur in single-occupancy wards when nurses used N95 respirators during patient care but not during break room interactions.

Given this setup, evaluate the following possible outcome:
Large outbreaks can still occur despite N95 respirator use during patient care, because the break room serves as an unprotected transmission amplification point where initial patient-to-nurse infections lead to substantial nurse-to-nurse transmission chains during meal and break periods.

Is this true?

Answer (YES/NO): NO